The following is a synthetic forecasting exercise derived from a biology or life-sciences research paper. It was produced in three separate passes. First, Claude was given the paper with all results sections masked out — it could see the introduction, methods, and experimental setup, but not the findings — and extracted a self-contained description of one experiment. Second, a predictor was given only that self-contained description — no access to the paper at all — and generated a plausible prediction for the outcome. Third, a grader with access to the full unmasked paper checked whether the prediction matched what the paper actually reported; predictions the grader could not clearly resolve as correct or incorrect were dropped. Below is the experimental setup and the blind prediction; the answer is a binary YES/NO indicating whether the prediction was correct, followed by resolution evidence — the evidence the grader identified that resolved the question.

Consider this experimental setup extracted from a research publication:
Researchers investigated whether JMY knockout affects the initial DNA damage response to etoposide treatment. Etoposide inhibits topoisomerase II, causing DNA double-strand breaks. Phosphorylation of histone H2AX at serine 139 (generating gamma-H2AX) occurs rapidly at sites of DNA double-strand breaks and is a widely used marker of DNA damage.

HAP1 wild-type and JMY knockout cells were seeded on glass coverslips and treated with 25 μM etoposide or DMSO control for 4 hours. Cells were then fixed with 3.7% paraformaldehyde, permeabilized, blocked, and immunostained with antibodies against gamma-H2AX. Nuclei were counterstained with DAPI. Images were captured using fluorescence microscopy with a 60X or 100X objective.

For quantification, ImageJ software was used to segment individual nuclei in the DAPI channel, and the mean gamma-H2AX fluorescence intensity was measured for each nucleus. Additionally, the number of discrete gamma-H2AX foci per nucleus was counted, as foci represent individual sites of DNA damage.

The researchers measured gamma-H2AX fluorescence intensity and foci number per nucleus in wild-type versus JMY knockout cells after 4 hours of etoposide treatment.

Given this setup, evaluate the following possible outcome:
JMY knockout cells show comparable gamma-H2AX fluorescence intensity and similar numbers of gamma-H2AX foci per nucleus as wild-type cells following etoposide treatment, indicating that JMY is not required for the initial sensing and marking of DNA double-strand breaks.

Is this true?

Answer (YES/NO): YES